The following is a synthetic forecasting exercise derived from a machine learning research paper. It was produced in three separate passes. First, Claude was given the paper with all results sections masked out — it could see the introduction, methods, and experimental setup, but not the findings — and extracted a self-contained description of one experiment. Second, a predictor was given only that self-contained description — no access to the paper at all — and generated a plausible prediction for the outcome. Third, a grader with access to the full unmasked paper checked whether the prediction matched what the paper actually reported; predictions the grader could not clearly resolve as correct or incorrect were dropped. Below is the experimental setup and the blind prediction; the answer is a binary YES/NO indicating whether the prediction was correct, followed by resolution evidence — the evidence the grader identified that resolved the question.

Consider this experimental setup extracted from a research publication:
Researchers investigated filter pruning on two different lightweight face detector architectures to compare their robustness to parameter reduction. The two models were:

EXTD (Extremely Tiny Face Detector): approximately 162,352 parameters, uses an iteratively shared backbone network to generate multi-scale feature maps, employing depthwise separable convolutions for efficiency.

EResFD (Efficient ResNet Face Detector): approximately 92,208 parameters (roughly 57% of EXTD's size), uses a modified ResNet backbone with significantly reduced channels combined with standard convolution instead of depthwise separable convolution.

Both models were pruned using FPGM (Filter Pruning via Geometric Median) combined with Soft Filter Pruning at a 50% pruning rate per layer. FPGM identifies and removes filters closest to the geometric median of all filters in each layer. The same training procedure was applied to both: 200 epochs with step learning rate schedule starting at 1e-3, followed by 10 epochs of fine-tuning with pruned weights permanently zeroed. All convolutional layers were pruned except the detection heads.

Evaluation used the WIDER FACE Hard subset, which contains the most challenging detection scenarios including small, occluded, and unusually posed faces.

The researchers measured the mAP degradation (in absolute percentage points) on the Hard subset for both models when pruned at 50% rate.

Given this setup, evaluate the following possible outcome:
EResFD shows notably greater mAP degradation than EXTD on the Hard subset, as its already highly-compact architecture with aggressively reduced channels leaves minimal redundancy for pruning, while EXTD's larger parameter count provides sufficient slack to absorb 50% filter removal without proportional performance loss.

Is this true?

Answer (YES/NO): YES